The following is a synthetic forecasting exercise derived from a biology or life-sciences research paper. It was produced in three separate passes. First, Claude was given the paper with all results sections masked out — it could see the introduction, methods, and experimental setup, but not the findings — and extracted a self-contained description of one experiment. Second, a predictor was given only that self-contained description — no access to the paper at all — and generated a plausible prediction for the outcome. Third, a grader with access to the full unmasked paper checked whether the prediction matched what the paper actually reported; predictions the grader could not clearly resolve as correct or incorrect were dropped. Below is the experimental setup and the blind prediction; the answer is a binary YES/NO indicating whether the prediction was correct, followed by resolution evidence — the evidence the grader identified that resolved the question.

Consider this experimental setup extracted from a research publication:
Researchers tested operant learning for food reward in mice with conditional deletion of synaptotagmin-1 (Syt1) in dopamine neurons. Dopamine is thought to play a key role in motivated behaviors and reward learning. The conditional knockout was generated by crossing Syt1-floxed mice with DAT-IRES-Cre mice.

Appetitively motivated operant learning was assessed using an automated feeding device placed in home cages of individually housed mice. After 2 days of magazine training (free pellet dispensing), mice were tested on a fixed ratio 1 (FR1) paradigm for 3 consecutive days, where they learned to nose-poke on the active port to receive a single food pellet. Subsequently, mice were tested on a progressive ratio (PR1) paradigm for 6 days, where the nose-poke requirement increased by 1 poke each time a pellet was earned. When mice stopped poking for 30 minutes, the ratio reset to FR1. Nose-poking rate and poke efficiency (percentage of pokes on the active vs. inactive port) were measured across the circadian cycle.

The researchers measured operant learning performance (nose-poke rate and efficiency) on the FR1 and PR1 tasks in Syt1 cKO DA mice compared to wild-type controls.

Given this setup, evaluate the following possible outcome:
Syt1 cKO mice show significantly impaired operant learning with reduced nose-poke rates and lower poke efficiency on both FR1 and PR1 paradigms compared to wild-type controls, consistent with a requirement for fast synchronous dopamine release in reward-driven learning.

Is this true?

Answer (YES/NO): NO